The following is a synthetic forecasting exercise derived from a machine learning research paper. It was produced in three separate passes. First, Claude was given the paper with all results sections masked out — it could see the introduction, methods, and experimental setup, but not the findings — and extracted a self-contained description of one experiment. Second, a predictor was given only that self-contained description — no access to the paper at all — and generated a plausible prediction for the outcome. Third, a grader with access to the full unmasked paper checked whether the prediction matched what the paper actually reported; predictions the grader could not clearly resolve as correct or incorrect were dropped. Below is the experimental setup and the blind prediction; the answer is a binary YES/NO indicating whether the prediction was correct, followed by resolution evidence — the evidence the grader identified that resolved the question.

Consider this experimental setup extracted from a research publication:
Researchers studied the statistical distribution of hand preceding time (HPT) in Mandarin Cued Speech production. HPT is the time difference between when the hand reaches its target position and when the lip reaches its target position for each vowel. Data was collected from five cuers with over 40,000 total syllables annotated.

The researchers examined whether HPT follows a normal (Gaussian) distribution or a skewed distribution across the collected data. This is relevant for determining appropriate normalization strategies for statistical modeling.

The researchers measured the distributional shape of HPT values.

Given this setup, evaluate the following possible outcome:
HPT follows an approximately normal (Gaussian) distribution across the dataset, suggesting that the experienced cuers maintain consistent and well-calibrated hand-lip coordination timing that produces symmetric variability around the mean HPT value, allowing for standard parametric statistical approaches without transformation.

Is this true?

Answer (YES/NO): YES